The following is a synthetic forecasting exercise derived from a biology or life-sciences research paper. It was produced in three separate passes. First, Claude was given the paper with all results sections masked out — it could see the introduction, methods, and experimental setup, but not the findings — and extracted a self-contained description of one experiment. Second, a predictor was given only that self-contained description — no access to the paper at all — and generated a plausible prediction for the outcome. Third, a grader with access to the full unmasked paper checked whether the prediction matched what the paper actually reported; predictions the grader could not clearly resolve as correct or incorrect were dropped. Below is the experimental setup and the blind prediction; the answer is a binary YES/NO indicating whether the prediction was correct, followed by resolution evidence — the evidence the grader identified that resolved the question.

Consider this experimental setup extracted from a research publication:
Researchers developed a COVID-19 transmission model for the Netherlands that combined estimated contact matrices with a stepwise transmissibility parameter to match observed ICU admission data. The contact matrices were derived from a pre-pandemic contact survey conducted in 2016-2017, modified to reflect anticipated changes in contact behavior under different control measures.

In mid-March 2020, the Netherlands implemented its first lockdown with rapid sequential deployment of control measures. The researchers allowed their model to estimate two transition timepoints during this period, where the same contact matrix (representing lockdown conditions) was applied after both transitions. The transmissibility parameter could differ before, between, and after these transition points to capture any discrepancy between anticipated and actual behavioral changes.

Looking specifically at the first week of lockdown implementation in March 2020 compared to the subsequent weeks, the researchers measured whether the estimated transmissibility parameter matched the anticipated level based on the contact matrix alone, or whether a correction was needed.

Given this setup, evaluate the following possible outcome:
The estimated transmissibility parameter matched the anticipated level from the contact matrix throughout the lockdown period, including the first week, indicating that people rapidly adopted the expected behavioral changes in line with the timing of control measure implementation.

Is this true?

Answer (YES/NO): NO